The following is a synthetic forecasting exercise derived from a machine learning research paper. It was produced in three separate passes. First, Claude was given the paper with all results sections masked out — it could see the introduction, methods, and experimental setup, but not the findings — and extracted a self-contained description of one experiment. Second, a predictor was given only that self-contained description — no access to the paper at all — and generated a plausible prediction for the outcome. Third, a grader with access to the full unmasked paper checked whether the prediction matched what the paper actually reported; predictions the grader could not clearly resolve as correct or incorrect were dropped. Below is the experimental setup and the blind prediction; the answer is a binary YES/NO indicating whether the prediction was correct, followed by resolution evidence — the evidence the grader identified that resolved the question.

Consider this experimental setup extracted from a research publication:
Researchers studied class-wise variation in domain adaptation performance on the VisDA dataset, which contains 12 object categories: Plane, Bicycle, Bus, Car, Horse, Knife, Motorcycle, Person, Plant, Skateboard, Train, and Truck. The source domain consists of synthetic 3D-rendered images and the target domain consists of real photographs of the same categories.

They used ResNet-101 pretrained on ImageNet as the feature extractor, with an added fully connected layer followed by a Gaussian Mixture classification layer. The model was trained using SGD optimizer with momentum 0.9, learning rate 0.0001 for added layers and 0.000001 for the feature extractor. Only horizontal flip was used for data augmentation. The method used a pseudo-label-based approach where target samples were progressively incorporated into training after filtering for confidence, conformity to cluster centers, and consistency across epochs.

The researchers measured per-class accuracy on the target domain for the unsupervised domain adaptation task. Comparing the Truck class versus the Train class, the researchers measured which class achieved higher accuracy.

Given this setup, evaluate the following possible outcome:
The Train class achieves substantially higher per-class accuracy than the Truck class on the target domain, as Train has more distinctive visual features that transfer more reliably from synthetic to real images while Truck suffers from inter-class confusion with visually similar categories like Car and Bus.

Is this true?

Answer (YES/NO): YES